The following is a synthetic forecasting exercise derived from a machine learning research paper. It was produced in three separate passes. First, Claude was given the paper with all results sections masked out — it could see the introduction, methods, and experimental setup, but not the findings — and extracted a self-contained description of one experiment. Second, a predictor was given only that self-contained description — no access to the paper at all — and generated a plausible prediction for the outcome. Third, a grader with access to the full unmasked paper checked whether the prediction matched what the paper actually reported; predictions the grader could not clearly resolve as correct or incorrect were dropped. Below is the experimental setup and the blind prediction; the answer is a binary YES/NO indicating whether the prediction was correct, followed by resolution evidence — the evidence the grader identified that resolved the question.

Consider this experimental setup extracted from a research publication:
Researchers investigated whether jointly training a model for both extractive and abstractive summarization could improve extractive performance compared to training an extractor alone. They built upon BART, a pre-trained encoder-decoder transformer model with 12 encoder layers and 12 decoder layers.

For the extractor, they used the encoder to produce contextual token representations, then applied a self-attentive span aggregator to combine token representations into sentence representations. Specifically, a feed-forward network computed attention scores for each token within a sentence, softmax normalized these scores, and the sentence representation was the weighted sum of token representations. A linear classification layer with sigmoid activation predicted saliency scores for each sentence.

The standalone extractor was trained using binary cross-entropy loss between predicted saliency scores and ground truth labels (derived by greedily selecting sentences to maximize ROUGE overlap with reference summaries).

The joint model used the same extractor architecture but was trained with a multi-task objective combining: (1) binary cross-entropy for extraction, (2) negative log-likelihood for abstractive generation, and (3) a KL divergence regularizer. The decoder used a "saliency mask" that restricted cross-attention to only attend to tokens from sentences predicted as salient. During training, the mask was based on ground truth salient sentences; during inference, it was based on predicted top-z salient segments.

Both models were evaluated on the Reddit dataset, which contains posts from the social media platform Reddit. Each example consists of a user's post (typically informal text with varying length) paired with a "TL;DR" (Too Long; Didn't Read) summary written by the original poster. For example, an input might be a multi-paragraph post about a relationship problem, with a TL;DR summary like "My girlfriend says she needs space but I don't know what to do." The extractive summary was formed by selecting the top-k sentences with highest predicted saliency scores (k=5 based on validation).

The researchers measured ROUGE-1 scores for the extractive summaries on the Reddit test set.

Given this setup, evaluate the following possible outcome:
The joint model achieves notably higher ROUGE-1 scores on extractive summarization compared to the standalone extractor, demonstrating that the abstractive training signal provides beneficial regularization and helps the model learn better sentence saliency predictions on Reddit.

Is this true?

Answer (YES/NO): YES